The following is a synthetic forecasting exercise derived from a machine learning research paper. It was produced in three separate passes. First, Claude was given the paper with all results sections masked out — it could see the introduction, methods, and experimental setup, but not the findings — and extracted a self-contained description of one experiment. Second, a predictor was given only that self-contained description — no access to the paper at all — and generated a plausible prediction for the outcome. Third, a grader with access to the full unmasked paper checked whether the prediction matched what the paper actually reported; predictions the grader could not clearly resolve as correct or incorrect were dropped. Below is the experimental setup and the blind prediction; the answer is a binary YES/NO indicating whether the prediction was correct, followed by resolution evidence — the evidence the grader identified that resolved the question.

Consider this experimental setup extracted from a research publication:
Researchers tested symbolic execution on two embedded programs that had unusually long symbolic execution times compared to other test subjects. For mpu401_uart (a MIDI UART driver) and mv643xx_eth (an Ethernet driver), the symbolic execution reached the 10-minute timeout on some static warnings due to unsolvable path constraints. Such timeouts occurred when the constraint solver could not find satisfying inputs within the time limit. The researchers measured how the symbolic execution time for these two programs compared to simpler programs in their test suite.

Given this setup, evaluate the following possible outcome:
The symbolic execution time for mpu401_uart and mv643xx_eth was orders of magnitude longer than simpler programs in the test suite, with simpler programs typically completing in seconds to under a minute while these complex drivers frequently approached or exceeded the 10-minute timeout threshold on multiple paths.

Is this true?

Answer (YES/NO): NO